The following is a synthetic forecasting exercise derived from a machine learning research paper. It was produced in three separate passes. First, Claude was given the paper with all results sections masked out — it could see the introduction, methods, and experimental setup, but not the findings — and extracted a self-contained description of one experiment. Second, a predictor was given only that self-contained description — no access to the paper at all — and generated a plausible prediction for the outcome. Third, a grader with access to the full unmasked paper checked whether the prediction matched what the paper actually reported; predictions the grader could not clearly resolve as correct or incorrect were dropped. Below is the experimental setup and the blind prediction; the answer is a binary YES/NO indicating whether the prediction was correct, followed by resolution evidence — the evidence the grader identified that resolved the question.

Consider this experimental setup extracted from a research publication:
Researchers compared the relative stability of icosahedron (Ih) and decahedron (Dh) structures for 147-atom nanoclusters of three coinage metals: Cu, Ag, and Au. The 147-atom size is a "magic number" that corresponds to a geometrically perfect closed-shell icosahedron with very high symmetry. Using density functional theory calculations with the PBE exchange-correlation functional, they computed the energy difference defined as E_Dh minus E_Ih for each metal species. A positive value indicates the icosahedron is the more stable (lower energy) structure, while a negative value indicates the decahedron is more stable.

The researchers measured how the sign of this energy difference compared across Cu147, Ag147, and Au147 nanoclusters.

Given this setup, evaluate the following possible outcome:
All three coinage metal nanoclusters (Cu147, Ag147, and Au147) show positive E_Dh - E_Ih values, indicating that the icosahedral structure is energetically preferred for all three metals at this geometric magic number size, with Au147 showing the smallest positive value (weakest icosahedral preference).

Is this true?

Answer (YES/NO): NO